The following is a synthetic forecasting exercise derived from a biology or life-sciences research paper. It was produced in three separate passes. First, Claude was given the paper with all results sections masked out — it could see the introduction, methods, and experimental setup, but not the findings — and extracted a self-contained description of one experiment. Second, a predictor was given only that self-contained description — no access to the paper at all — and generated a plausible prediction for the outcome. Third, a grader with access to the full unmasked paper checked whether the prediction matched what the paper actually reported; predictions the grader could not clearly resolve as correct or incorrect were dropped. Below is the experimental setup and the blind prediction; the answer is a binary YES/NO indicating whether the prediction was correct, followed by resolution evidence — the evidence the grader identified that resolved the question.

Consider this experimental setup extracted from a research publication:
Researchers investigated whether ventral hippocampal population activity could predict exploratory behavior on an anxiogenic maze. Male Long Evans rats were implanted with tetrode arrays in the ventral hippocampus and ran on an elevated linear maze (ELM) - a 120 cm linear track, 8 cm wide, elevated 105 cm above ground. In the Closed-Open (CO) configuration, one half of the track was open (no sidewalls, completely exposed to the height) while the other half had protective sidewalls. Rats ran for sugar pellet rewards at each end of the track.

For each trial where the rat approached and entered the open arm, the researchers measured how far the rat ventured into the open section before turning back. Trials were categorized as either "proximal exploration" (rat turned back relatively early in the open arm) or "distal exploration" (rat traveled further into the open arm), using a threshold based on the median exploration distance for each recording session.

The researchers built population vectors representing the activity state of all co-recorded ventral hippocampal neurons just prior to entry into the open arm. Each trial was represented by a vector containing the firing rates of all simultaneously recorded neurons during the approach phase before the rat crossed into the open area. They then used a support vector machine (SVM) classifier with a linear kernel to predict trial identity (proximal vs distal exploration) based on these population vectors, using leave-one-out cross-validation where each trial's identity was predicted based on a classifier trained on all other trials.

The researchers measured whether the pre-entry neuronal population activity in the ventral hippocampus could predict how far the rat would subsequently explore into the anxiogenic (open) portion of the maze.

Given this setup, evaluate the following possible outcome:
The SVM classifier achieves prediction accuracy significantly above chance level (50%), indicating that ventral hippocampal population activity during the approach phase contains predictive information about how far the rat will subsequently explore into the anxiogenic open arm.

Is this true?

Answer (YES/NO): YES